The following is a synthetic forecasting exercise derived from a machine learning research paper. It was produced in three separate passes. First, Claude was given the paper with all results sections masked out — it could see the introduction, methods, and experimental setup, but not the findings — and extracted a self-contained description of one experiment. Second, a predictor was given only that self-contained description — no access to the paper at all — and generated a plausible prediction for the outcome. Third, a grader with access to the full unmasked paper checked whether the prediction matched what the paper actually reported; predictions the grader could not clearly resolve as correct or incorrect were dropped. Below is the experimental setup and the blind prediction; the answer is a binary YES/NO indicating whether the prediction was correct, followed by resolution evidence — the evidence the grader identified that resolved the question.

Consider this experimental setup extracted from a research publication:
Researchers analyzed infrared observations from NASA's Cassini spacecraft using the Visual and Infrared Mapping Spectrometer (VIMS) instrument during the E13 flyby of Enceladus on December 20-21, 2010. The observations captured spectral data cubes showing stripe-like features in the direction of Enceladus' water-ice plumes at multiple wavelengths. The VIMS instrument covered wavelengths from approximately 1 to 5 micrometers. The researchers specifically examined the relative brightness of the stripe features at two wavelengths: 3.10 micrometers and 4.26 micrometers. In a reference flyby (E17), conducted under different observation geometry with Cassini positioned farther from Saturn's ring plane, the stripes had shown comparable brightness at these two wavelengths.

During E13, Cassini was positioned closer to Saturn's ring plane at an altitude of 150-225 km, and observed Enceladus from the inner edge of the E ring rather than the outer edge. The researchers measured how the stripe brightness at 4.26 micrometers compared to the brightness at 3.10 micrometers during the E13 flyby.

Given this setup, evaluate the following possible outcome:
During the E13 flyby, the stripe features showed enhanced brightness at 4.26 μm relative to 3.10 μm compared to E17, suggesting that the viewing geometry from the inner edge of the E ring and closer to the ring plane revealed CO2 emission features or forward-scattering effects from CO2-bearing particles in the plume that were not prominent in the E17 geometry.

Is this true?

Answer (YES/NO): NO